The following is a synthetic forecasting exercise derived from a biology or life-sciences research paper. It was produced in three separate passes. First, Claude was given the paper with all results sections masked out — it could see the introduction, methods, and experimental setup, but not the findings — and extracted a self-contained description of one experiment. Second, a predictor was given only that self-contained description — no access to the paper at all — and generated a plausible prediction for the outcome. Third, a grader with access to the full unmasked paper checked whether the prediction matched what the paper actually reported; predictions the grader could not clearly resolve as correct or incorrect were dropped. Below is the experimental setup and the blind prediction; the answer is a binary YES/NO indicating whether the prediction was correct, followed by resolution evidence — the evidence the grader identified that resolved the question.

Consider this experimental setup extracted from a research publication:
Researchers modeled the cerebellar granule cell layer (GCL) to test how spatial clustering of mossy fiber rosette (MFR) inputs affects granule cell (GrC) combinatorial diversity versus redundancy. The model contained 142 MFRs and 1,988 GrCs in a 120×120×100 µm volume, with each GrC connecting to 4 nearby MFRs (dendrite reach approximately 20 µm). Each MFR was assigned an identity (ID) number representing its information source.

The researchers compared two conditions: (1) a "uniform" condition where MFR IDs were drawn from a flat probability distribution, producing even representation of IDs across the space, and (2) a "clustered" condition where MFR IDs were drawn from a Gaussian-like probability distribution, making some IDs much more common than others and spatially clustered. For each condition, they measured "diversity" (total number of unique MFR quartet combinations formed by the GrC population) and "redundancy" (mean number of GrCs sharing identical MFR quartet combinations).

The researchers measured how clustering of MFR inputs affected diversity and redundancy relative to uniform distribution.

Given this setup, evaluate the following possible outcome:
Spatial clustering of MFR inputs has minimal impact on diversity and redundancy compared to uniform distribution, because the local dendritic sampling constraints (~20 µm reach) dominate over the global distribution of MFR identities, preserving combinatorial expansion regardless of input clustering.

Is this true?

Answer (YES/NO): NO